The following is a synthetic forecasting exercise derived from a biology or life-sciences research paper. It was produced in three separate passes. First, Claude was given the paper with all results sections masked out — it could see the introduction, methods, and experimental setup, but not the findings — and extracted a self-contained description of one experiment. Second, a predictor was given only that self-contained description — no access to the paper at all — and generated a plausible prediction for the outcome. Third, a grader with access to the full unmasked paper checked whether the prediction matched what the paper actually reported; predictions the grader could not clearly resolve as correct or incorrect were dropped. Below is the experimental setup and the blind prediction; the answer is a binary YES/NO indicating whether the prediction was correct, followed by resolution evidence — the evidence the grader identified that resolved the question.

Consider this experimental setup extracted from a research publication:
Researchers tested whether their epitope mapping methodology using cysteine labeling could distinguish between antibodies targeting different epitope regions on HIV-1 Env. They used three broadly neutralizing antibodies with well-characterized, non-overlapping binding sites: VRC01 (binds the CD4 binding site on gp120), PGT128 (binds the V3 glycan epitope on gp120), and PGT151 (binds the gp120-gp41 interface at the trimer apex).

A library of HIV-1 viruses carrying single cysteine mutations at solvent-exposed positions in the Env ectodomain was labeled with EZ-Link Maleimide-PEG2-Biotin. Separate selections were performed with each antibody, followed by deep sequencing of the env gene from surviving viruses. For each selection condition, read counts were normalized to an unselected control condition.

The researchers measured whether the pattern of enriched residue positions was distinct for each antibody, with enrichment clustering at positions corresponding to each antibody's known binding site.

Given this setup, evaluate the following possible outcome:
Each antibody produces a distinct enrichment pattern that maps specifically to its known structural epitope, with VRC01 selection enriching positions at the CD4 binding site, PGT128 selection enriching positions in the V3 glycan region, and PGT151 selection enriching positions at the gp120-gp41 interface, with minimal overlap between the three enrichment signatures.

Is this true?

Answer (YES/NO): YES